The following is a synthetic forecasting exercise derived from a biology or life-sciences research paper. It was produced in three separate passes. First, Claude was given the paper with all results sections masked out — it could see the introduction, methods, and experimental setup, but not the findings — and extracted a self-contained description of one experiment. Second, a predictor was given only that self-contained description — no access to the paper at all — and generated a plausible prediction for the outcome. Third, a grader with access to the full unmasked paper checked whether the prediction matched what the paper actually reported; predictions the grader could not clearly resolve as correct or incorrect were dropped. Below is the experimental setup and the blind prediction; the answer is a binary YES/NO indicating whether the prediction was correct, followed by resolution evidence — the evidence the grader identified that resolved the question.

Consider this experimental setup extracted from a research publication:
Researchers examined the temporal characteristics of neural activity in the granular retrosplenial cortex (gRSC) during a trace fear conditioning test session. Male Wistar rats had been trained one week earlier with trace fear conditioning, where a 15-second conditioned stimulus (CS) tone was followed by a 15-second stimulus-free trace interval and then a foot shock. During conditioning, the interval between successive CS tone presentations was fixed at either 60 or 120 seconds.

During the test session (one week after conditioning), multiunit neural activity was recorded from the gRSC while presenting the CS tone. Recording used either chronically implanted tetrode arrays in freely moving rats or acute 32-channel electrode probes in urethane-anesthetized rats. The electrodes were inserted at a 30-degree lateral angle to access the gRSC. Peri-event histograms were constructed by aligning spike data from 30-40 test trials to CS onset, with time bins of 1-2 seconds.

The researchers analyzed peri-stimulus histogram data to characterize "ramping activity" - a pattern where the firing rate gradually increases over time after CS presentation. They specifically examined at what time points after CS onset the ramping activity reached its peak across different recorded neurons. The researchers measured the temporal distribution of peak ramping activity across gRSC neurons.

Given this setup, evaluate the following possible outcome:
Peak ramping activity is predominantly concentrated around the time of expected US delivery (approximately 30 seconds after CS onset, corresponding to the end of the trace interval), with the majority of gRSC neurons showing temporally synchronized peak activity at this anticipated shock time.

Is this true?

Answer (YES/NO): NO